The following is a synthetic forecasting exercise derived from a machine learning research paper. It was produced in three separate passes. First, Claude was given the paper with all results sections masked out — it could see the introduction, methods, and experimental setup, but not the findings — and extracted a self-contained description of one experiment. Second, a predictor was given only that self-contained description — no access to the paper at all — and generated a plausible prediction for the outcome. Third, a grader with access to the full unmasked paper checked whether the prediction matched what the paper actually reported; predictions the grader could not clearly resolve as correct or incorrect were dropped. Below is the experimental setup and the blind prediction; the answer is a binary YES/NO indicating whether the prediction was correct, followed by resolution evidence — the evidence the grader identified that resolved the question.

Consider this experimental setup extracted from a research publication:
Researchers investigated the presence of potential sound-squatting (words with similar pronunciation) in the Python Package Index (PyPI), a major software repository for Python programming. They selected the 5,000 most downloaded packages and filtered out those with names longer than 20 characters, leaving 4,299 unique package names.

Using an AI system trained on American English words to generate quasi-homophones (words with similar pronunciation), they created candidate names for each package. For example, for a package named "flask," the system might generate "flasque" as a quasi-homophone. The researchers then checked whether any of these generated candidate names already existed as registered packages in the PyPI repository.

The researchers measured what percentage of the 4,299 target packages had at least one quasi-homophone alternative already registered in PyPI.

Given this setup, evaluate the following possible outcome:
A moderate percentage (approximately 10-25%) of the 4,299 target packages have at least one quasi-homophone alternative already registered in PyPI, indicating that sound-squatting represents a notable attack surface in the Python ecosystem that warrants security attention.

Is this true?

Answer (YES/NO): YES